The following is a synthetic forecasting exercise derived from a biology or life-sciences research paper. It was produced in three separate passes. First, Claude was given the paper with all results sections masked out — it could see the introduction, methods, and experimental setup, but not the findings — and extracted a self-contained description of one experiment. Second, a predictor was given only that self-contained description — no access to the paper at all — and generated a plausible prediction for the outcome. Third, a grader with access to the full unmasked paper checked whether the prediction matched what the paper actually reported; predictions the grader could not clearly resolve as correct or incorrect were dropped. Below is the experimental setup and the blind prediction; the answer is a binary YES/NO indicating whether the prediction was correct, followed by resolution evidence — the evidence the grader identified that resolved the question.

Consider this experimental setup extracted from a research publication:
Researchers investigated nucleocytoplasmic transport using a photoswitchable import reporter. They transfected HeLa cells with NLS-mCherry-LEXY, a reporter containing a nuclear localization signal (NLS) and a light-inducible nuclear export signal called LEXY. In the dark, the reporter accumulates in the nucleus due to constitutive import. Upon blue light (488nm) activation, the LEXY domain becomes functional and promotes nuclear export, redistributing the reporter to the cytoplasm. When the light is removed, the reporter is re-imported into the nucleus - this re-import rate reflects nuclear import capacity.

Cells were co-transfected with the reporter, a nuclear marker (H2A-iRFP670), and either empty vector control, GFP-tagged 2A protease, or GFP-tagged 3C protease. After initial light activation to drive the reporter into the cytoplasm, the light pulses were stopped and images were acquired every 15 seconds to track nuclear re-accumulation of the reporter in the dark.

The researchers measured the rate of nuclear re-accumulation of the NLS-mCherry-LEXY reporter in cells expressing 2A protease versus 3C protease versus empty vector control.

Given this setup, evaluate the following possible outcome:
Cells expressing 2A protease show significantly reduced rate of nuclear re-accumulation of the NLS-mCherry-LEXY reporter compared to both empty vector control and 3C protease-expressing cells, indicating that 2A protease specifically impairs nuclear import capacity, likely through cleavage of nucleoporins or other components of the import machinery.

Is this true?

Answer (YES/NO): YES